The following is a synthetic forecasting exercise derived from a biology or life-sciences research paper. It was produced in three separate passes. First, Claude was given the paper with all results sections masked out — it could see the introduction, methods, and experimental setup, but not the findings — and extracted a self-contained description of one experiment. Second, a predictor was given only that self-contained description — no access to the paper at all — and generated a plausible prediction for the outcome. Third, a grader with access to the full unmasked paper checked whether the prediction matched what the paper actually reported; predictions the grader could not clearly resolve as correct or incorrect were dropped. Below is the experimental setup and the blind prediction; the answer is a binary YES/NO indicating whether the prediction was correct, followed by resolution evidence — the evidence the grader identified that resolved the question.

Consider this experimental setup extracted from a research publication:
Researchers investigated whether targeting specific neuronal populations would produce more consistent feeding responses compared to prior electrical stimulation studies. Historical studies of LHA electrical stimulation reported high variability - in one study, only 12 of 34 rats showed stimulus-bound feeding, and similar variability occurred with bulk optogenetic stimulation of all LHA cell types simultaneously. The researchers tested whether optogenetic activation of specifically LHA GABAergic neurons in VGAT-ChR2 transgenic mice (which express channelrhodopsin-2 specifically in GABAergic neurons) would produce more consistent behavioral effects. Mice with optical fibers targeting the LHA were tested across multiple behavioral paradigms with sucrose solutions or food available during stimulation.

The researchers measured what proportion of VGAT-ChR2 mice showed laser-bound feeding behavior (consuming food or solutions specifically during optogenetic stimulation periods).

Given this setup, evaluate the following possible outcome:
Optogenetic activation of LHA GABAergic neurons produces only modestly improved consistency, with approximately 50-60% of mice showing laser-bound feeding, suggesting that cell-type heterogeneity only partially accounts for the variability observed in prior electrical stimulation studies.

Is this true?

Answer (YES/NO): NO